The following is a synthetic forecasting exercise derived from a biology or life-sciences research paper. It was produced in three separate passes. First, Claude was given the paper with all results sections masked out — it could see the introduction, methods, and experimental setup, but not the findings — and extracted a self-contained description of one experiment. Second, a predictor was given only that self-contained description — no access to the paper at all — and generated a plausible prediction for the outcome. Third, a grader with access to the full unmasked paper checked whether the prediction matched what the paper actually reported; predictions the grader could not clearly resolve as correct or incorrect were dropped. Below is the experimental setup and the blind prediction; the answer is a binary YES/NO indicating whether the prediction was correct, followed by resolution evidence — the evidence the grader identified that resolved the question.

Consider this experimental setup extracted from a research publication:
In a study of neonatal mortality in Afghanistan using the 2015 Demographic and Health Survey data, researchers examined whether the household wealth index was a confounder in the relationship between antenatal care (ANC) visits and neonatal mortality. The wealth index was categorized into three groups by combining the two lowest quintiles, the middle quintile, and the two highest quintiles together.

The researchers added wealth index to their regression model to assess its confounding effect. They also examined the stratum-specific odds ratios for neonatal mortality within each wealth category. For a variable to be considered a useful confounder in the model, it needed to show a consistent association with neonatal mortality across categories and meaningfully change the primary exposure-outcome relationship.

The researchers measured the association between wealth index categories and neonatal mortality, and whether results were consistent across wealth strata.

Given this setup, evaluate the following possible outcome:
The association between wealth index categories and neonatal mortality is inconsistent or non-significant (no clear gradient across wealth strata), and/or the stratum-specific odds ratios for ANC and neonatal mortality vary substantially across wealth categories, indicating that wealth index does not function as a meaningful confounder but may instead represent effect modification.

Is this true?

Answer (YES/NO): NO